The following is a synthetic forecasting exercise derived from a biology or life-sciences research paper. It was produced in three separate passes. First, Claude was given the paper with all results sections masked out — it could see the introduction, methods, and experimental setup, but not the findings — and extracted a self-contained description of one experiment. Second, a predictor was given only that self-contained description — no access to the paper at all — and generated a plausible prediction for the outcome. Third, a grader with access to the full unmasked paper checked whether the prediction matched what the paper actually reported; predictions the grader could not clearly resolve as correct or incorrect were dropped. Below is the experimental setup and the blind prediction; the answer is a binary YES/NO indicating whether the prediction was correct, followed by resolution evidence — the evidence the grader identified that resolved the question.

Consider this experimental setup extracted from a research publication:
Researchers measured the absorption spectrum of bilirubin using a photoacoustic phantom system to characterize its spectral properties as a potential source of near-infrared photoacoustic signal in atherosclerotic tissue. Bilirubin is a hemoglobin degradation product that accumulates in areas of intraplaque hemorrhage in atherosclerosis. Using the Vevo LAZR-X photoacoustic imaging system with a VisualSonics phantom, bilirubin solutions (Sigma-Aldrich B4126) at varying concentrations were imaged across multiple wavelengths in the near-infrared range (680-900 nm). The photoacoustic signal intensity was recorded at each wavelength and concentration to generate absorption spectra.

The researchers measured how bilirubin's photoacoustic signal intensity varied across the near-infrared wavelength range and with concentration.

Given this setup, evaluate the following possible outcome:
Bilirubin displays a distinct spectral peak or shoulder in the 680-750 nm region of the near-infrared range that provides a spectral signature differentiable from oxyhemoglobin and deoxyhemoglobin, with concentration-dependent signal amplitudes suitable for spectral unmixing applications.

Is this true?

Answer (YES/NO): NO